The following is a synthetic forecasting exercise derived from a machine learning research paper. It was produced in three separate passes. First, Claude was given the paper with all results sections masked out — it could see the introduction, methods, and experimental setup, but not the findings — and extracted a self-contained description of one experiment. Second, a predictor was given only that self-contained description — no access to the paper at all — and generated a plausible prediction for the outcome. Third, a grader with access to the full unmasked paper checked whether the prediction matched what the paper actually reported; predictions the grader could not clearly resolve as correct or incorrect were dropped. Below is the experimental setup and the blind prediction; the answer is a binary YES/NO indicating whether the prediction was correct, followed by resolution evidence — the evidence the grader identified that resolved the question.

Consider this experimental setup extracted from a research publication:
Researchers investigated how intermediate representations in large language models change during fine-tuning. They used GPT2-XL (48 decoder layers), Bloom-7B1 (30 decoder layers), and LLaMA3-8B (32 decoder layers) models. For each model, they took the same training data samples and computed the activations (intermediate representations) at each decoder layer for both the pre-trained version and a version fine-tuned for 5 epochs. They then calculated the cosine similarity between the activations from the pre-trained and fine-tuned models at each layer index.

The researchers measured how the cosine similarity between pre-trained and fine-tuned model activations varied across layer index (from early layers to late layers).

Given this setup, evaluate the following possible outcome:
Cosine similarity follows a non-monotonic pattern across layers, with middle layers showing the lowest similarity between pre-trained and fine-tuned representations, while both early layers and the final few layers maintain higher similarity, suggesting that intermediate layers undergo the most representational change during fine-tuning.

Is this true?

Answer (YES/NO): NO